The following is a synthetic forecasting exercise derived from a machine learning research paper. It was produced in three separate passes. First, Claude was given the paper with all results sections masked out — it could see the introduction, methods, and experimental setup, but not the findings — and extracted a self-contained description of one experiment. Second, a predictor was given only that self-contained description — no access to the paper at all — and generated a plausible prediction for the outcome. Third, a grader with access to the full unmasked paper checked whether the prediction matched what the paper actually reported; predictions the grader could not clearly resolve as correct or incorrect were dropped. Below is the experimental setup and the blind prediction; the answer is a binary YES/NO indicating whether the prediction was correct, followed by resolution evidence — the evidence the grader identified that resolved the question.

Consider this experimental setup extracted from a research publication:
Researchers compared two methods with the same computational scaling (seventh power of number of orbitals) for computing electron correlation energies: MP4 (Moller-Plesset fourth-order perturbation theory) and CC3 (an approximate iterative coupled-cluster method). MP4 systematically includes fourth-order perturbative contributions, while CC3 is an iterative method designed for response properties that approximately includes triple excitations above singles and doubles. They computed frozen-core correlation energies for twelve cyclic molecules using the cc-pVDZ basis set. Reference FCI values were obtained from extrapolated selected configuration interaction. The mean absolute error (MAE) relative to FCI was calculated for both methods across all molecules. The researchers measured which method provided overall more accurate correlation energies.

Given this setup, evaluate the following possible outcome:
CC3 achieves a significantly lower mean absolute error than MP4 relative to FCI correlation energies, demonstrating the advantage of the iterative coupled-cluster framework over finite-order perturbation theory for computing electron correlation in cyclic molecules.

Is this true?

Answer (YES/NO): NO